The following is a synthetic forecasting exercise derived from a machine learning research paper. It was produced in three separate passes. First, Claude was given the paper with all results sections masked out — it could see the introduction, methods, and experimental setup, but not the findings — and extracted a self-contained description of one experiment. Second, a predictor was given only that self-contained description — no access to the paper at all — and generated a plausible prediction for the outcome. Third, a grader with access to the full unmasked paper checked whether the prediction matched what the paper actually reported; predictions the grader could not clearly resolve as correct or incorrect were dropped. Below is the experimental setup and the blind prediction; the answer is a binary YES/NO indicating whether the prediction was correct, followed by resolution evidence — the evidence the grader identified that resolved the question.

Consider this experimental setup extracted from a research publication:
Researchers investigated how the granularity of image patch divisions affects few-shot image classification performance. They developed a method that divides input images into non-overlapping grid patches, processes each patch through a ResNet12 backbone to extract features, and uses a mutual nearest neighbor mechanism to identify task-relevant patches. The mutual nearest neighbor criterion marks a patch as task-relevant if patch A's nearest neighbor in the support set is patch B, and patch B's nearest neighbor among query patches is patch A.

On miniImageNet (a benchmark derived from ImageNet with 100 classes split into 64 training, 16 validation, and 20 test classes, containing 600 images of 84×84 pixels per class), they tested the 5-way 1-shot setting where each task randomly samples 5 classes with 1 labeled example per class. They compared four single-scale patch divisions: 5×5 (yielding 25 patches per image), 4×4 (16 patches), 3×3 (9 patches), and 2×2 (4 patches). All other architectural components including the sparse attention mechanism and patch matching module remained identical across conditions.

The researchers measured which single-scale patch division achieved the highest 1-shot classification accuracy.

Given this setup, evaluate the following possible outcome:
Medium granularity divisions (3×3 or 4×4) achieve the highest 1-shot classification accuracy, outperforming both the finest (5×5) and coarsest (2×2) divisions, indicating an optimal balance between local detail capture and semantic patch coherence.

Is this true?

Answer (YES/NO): NO